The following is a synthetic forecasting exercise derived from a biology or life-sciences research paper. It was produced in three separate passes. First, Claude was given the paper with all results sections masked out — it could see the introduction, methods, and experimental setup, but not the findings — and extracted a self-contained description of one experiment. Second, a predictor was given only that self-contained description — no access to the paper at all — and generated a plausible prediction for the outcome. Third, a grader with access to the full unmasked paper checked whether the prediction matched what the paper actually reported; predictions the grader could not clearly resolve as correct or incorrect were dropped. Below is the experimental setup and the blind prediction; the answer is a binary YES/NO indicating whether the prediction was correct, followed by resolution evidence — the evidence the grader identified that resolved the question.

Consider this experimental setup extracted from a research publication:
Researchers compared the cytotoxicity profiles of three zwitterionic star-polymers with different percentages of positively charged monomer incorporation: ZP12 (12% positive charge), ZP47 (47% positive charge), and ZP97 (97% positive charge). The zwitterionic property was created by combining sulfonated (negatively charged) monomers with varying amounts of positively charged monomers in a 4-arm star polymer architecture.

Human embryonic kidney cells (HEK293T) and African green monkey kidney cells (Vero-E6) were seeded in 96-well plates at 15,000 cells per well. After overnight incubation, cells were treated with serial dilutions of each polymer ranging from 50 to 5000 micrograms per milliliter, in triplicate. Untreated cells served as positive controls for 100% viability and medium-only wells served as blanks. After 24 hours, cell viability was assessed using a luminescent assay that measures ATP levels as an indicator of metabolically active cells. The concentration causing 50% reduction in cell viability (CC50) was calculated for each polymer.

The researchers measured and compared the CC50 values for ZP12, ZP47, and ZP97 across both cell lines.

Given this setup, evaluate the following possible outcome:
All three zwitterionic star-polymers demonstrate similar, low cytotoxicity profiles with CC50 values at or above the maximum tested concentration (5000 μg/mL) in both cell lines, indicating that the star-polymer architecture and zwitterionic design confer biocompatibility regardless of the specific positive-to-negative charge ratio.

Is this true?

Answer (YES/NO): NO